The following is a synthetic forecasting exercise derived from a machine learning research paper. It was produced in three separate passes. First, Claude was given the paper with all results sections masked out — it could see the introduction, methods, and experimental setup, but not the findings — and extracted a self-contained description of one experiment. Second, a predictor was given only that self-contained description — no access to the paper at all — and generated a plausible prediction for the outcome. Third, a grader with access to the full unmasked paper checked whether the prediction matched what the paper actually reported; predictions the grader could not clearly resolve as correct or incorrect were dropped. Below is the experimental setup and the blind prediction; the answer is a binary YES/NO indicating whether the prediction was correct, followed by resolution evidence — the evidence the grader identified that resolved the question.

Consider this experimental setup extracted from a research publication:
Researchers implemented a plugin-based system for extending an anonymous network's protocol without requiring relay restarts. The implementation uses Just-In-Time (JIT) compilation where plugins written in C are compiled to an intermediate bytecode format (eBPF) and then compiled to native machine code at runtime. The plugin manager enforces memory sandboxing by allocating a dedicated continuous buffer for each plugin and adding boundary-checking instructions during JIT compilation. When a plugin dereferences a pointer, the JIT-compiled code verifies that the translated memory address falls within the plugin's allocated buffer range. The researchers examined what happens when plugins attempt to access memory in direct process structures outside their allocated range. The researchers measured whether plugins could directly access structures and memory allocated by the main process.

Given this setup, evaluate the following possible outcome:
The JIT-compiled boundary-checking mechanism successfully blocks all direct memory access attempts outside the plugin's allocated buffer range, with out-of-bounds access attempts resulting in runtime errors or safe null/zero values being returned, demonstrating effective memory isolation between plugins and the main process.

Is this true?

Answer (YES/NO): YES